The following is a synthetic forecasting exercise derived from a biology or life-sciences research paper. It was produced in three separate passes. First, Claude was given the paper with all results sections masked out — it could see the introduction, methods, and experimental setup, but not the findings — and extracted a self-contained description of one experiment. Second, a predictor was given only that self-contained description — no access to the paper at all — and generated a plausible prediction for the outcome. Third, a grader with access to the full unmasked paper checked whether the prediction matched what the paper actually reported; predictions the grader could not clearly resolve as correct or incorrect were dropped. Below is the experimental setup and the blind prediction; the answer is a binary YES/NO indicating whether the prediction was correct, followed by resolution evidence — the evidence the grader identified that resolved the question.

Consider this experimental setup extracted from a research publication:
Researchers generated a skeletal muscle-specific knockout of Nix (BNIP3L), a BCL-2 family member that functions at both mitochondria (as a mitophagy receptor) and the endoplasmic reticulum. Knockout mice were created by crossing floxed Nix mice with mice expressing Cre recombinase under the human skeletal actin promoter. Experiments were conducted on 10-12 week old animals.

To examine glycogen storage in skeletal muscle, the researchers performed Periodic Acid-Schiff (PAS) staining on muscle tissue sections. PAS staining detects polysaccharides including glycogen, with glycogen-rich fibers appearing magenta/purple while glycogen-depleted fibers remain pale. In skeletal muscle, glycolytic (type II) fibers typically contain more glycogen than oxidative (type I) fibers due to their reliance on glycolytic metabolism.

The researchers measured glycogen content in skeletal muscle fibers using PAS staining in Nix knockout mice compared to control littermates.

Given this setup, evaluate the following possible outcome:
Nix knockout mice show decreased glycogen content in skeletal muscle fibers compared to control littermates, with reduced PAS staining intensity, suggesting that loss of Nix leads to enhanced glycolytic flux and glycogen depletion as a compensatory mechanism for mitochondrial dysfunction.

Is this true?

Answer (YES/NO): NO